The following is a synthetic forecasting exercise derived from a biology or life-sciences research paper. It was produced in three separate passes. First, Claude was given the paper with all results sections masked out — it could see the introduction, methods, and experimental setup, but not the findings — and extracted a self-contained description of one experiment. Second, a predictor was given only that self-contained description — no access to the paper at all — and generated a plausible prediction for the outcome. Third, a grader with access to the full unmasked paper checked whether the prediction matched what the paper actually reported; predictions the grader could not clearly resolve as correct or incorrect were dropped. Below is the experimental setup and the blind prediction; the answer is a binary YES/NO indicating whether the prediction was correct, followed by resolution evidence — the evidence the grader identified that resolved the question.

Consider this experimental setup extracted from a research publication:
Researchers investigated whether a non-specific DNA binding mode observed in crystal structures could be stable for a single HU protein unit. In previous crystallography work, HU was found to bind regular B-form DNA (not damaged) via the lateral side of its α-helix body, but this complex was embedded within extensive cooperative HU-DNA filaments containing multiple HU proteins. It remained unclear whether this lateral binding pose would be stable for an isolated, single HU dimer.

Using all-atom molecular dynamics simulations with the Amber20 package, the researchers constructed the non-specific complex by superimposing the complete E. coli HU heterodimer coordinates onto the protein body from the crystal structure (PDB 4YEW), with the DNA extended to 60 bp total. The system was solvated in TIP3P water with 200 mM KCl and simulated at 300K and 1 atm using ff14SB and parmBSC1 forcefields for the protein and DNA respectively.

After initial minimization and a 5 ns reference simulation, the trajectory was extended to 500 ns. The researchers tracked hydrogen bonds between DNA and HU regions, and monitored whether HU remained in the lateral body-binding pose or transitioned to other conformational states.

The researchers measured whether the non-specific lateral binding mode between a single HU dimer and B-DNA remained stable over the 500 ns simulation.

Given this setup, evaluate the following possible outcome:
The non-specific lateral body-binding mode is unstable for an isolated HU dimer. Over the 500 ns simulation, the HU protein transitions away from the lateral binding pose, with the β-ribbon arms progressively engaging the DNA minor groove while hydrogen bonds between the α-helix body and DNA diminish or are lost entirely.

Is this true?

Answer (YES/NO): NO